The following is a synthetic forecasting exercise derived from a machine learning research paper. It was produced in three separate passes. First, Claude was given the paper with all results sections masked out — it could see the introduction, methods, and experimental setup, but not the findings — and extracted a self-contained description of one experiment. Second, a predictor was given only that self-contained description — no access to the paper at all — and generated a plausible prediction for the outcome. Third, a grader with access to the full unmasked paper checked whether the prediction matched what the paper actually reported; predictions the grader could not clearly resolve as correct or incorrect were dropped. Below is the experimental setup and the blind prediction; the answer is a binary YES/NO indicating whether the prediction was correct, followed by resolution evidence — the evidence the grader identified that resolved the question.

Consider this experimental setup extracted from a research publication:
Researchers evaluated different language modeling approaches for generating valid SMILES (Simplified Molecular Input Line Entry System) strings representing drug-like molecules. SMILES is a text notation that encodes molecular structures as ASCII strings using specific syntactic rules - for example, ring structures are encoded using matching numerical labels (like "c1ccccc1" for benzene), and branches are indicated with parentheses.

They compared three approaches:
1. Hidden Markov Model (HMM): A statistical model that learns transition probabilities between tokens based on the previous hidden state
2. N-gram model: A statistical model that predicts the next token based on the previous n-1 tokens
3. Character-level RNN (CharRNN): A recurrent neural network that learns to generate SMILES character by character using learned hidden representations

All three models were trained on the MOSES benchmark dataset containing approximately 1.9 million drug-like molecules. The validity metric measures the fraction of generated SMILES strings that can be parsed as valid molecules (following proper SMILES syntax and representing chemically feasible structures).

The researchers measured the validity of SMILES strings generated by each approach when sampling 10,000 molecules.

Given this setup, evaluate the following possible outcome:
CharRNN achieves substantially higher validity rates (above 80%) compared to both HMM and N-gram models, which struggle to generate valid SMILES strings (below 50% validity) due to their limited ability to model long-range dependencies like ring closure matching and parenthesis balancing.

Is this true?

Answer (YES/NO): YES